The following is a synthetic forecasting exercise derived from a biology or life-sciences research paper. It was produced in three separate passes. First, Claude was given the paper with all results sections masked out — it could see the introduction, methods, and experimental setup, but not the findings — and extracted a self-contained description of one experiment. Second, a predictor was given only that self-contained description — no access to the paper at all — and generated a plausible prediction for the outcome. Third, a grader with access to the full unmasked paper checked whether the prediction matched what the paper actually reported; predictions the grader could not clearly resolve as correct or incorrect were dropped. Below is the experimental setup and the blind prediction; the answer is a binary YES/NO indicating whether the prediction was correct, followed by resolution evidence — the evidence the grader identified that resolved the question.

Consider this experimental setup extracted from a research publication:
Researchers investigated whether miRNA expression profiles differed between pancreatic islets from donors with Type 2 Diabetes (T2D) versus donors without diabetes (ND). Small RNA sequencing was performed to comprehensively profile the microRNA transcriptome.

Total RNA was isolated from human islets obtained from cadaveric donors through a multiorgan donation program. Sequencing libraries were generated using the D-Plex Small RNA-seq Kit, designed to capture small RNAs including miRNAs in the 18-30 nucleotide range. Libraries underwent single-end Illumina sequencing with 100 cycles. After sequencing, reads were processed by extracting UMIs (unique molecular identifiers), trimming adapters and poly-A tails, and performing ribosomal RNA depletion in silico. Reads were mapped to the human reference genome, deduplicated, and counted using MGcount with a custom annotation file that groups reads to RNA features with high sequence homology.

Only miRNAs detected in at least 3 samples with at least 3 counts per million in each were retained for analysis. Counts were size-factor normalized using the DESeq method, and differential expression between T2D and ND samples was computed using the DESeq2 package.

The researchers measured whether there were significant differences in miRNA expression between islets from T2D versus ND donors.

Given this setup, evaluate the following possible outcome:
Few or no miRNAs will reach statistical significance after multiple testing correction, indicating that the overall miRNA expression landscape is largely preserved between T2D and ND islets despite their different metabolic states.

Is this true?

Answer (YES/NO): NO